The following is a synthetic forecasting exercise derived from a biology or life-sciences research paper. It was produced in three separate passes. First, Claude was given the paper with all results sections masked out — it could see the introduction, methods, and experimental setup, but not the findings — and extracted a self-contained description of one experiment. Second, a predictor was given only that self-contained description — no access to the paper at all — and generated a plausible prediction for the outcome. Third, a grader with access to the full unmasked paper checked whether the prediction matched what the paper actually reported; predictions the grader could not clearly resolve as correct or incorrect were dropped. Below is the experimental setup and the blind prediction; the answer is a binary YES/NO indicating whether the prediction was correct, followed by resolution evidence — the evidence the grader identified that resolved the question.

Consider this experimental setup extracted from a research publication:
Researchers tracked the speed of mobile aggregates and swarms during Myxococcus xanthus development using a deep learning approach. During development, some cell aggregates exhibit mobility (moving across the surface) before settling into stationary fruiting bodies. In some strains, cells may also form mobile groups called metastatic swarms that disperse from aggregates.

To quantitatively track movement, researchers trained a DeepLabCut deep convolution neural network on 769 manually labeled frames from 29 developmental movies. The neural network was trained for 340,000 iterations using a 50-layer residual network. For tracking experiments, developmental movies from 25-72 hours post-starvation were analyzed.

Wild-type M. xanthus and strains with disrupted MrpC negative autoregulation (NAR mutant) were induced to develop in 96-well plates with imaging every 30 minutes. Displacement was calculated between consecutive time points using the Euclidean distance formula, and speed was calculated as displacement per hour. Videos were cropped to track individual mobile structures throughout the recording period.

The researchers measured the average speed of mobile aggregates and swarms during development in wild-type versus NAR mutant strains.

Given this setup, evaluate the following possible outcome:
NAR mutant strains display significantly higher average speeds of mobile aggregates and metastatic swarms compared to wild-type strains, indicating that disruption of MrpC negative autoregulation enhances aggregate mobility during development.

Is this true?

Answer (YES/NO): YES